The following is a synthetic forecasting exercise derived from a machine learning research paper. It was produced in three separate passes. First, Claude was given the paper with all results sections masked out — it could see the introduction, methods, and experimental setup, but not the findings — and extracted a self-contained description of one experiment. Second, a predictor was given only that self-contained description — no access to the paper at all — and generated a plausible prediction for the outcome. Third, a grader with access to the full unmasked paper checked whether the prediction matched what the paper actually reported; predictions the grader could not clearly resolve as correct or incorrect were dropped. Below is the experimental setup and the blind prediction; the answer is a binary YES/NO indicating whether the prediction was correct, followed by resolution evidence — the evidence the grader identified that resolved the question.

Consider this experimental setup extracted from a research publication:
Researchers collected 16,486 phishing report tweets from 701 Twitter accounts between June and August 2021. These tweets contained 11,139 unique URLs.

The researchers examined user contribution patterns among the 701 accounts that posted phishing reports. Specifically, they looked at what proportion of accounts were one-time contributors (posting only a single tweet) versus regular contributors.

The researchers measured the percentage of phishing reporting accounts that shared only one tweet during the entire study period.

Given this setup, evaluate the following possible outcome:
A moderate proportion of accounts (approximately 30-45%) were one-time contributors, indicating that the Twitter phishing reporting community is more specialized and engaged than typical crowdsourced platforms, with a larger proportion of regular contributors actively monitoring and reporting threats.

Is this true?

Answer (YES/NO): NO